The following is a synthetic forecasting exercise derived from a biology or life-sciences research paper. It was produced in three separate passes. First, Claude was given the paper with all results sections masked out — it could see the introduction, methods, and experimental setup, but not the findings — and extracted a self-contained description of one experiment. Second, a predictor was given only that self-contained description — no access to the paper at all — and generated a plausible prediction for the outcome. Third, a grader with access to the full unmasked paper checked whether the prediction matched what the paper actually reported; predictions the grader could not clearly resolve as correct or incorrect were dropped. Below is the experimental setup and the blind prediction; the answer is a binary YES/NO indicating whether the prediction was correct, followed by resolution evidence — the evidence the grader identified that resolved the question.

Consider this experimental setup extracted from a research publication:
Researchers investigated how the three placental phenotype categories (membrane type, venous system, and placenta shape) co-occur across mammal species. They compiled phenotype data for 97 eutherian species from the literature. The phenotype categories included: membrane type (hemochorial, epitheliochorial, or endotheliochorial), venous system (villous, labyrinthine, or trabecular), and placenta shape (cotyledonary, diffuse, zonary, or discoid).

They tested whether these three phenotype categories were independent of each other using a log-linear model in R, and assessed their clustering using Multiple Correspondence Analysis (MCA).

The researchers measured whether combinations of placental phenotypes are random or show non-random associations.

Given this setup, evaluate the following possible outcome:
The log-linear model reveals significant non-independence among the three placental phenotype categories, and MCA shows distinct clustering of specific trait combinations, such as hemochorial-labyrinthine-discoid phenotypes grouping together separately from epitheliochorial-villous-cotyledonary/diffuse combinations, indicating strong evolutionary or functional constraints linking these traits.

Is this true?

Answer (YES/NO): YES